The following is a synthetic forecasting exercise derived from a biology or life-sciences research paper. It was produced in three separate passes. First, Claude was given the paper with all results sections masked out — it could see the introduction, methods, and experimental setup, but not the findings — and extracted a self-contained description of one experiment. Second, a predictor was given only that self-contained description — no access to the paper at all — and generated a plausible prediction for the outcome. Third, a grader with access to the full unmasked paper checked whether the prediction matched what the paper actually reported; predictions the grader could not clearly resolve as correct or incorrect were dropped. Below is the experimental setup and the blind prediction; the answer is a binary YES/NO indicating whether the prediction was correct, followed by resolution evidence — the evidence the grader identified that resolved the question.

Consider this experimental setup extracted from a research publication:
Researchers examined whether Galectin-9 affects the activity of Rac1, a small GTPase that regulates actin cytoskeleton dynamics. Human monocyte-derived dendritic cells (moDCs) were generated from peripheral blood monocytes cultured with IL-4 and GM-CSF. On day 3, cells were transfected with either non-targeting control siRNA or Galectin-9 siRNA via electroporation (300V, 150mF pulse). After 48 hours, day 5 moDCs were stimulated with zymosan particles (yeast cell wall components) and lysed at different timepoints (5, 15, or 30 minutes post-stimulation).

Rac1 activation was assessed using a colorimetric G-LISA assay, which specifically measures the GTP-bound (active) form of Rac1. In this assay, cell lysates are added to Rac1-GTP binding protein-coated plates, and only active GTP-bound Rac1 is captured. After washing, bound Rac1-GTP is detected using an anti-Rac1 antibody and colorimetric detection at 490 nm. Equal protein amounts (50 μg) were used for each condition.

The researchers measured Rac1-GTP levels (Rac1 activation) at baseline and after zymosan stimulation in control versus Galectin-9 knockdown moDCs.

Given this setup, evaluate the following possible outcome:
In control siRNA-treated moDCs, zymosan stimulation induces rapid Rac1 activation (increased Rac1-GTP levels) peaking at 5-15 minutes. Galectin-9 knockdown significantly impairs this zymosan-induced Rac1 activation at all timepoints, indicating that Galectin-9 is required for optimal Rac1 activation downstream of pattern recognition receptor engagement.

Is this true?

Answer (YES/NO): YES